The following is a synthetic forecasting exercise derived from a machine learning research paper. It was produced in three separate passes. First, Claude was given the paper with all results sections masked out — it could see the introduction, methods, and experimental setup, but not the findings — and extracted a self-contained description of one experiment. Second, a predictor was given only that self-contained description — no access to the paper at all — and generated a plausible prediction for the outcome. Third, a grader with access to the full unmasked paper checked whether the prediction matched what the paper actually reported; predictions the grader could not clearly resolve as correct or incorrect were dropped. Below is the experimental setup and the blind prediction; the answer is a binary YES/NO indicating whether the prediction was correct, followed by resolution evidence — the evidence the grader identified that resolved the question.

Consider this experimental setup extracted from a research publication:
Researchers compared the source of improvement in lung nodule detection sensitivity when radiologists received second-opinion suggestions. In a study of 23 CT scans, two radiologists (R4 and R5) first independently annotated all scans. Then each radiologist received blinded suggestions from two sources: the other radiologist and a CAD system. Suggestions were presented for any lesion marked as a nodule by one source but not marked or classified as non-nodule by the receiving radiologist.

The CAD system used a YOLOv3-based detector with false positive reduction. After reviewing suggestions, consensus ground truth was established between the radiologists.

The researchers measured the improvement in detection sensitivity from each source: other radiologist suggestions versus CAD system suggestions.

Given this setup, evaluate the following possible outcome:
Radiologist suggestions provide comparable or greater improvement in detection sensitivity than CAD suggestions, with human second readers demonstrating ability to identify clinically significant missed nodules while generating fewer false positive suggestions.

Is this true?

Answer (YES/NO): YES